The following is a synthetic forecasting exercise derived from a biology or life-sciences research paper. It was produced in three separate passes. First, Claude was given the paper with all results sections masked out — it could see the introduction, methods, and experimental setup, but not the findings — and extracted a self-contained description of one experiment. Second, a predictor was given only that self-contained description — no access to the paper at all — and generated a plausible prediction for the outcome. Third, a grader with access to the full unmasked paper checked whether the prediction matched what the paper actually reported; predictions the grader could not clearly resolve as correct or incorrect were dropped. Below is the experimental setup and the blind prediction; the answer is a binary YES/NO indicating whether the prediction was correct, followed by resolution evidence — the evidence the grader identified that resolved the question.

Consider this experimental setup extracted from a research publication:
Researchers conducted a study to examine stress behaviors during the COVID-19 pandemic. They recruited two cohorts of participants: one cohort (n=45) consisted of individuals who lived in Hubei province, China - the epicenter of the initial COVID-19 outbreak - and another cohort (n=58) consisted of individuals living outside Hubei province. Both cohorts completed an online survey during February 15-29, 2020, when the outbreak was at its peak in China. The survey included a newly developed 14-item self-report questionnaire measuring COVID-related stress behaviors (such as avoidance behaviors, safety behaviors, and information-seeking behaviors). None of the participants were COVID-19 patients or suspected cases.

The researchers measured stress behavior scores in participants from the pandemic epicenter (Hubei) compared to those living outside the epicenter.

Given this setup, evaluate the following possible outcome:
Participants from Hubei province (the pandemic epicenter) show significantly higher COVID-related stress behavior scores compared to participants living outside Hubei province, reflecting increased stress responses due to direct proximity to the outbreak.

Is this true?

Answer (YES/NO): YES